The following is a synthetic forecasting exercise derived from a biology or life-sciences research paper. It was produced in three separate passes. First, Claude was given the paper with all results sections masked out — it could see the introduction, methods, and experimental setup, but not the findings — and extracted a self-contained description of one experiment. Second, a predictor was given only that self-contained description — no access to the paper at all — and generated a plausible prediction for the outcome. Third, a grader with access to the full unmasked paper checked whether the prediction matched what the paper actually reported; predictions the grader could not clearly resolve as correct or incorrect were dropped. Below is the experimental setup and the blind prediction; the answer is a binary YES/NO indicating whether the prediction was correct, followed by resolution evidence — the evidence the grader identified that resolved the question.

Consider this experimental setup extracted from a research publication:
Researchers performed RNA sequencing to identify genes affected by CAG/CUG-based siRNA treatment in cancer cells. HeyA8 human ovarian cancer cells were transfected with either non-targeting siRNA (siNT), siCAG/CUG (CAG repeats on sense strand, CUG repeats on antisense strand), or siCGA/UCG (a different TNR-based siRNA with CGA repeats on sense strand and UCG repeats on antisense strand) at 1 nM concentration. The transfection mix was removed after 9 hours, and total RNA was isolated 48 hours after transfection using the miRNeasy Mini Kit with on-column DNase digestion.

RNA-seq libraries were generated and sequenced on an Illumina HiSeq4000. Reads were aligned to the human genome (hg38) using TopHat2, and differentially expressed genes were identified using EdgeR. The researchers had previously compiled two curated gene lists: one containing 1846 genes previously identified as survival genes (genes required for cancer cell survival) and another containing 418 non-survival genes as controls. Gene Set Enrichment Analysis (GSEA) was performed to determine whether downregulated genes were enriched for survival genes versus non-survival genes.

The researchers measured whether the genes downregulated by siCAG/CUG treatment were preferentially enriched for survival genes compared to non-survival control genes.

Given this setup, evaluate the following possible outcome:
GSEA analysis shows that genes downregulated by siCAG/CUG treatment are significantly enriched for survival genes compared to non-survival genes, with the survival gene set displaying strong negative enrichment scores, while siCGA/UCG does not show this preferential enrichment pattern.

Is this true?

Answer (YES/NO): YES